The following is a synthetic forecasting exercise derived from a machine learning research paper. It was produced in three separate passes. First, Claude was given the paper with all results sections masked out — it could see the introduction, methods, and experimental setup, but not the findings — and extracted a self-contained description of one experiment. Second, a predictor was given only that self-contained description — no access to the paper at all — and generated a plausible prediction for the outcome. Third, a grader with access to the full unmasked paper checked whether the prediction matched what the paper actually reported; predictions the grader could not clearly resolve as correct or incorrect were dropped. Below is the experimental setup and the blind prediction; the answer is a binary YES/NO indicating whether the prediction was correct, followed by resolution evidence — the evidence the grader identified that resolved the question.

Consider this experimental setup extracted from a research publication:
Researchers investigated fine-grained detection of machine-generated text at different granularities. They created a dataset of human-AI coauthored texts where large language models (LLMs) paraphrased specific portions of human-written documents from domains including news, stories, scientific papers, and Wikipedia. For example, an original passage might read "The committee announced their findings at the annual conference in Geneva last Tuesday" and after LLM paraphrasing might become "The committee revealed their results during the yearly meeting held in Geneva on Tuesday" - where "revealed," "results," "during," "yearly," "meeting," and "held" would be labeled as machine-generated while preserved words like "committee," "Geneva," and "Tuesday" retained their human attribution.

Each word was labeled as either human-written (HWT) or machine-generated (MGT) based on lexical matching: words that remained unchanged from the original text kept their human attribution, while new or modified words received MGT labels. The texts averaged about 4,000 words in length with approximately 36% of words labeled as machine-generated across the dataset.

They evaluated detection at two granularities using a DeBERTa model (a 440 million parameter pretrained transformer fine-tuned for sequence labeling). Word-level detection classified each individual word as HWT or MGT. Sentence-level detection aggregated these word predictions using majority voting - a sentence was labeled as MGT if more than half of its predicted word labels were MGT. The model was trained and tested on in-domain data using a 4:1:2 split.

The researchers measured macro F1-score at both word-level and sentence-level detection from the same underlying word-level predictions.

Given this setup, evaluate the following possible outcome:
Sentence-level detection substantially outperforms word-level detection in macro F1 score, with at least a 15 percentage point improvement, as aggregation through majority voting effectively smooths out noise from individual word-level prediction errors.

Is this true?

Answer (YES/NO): NO